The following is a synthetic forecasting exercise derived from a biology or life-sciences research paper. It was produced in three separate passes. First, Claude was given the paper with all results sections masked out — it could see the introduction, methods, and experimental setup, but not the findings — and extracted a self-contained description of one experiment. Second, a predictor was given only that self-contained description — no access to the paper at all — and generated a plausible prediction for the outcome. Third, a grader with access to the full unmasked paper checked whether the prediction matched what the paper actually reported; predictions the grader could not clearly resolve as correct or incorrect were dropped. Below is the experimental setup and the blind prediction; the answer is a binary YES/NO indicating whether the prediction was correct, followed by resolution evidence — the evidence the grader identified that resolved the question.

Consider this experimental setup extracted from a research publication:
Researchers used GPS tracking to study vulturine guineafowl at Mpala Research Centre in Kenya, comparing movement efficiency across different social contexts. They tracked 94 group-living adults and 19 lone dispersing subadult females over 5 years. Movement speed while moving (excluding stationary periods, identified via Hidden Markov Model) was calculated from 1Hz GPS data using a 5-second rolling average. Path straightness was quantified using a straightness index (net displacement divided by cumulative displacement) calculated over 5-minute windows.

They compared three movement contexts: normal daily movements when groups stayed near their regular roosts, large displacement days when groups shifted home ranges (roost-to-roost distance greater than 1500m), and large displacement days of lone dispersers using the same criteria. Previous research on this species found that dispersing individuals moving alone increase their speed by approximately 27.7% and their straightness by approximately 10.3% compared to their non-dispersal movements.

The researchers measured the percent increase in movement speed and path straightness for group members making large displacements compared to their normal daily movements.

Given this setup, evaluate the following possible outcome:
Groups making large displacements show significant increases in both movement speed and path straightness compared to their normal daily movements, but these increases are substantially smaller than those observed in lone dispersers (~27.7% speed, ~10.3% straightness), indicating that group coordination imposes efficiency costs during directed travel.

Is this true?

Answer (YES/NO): NO